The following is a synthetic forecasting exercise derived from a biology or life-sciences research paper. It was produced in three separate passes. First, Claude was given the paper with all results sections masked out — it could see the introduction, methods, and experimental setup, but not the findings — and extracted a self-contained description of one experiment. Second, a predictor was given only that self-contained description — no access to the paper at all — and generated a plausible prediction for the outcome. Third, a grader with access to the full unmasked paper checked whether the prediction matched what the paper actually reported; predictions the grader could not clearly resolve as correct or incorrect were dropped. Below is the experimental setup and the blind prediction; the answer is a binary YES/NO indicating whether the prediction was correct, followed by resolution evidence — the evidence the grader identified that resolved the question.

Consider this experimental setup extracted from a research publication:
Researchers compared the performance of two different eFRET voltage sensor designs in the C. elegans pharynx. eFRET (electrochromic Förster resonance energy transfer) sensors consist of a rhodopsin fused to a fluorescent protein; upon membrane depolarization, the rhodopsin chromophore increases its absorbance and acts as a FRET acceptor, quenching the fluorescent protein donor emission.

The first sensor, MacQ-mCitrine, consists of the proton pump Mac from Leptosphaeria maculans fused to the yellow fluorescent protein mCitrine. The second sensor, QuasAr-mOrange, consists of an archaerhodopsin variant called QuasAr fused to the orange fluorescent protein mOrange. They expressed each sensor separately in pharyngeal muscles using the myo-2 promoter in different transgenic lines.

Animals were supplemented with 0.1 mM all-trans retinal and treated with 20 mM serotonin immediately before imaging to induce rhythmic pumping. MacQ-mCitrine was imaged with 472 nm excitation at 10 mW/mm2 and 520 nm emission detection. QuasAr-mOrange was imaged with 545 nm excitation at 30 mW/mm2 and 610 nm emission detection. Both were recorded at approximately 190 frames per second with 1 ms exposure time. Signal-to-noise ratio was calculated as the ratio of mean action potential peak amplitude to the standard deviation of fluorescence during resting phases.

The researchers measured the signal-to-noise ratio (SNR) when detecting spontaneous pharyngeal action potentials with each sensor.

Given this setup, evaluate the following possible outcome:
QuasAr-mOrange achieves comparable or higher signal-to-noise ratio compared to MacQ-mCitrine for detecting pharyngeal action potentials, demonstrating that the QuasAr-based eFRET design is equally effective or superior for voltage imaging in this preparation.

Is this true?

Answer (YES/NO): YES